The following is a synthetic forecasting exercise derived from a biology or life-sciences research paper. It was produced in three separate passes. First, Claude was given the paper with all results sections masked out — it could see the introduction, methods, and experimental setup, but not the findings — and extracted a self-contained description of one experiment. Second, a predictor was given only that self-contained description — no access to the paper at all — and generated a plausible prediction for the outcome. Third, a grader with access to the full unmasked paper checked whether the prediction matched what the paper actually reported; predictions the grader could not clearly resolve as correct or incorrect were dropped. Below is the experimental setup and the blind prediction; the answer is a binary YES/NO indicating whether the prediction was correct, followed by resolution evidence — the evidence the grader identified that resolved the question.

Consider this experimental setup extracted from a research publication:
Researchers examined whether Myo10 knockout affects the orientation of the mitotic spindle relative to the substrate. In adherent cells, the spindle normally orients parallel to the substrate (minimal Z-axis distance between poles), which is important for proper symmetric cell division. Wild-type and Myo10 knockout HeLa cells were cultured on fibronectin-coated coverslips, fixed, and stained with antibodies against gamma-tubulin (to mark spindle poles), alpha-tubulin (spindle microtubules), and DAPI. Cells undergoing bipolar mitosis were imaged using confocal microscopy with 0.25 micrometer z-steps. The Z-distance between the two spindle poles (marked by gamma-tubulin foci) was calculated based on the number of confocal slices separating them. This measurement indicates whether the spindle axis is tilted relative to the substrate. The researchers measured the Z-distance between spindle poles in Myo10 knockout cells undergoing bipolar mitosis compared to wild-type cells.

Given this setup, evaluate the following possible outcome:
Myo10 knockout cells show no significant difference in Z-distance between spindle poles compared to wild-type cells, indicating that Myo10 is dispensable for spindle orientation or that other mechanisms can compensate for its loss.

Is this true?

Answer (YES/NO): NO